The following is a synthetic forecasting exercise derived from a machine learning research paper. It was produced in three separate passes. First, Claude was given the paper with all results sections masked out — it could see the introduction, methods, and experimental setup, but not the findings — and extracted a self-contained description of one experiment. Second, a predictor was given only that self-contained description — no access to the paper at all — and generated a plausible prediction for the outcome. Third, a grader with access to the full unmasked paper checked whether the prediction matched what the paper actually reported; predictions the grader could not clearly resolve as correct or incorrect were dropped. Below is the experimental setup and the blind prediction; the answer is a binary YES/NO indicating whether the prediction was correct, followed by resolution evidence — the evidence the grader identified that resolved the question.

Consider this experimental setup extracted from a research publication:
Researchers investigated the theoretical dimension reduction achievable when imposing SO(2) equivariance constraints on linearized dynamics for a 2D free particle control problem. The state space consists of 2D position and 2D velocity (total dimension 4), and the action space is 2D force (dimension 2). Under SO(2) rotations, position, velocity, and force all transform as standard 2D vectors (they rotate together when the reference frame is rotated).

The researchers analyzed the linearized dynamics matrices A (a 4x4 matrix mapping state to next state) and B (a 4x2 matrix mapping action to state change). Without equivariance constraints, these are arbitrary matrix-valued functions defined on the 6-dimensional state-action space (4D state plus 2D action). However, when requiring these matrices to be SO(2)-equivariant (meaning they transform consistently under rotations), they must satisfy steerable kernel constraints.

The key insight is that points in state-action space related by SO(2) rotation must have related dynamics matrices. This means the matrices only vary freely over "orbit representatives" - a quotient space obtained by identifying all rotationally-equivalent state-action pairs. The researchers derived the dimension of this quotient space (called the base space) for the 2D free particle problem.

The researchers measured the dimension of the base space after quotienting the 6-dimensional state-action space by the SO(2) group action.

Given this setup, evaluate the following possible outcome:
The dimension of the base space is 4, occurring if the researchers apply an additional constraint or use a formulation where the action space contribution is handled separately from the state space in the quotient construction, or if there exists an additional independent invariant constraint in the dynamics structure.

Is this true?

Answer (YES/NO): NO